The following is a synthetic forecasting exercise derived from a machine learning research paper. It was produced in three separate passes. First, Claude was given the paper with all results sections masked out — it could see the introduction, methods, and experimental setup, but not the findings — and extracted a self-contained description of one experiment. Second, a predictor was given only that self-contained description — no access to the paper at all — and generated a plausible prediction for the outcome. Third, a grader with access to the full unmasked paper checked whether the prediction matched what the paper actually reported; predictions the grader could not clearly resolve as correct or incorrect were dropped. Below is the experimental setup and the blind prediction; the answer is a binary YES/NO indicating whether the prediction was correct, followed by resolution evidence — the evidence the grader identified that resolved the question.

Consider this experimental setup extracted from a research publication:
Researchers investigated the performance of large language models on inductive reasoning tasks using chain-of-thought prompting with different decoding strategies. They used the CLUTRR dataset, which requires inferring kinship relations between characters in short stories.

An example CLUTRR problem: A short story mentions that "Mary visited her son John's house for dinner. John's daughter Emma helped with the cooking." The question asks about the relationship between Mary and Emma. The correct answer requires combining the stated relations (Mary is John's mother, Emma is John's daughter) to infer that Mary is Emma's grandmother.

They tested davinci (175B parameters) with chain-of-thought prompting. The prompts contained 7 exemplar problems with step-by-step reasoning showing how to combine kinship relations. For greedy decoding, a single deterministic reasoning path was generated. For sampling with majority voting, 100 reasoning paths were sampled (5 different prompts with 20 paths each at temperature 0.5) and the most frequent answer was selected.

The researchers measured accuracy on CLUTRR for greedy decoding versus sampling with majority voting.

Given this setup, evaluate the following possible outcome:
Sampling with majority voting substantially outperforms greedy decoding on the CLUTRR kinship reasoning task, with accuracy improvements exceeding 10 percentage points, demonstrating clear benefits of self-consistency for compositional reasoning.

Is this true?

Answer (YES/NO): YES